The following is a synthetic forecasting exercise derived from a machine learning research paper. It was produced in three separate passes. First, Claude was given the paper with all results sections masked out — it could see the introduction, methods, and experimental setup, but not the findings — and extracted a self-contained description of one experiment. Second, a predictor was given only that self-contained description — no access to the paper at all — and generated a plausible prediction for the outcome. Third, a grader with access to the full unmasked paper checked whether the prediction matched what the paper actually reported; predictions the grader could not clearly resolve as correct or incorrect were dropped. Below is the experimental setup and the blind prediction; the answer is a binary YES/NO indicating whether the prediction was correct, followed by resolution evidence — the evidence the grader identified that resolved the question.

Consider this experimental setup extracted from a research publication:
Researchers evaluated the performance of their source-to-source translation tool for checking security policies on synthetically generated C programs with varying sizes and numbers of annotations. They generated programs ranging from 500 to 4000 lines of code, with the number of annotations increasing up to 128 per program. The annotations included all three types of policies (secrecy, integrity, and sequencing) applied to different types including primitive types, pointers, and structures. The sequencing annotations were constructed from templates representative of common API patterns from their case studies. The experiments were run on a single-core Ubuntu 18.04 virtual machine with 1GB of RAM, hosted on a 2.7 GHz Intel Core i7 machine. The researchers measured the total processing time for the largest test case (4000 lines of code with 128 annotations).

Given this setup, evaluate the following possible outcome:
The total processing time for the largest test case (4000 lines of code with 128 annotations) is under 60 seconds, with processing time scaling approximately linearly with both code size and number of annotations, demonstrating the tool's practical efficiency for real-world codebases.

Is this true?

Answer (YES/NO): YES